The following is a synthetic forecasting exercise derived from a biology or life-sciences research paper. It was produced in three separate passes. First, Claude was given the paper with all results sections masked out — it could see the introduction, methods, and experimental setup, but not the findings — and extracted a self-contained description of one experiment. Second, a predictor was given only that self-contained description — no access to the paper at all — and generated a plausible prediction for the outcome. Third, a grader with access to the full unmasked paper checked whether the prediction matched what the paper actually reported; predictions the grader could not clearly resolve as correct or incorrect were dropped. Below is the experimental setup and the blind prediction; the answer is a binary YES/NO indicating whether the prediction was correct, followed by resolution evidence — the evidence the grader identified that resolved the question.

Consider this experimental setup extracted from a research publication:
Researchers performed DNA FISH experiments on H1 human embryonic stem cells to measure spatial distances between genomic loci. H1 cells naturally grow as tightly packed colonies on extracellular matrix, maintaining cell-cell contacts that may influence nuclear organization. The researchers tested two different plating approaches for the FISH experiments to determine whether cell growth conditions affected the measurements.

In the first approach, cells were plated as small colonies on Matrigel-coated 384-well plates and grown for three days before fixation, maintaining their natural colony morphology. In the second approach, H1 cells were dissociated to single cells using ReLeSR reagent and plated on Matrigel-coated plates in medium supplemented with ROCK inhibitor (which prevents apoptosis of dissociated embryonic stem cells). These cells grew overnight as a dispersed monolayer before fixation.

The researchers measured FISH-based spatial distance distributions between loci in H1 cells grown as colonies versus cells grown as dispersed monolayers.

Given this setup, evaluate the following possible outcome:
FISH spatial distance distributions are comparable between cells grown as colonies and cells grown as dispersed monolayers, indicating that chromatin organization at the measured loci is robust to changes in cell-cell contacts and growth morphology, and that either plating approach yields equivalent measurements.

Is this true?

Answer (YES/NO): YES